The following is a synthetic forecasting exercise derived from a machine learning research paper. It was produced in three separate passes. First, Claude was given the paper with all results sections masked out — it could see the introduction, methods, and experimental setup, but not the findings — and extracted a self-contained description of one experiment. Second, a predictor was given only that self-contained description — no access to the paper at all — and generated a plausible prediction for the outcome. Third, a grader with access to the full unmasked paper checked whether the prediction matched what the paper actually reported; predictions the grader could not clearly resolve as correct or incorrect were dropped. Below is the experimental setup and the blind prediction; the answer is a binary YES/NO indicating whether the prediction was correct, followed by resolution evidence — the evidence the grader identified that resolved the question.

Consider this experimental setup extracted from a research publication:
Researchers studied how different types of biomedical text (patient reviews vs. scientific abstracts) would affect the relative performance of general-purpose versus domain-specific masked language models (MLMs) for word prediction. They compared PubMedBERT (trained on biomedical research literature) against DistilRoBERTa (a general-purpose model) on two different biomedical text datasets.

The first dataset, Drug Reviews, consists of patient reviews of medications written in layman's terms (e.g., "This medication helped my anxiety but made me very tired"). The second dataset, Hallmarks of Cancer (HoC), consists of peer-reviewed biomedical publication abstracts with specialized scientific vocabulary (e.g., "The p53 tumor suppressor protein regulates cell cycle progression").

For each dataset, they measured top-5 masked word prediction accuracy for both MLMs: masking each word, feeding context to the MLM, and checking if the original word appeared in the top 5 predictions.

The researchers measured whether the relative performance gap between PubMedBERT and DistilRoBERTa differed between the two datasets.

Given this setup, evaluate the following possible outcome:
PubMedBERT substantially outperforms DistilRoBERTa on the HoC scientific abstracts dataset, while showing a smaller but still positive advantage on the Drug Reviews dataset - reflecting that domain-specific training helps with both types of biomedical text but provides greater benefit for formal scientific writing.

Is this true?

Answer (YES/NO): NO